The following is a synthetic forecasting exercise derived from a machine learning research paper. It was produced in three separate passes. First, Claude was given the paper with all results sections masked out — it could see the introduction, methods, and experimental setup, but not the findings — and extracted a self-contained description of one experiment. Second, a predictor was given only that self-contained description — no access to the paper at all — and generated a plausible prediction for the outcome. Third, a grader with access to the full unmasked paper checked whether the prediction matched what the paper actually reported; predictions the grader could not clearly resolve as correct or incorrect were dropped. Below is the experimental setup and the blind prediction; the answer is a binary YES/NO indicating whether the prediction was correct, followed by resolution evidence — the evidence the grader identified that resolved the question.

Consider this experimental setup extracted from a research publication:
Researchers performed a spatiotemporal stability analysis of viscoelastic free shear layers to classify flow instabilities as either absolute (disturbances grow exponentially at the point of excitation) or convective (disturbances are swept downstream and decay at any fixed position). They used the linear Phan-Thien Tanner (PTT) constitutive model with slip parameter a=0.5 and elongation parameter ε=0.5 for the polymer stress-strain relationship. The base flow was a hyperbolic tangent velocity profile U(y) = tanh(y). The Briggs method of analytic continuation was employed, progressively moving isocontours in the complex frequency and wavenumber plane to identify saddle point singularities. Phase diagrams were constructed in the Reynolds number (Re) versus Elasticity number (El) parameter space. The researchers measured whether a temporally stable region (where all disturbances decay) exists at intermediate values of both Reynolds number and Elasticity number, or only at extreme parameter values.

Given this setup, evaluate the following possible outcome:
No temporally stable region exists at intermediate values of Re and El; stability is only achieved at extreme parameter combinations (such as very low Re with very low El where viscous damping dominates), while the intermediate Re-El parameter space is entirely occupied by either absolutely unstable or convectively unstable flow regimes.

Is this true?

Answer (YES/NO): NO